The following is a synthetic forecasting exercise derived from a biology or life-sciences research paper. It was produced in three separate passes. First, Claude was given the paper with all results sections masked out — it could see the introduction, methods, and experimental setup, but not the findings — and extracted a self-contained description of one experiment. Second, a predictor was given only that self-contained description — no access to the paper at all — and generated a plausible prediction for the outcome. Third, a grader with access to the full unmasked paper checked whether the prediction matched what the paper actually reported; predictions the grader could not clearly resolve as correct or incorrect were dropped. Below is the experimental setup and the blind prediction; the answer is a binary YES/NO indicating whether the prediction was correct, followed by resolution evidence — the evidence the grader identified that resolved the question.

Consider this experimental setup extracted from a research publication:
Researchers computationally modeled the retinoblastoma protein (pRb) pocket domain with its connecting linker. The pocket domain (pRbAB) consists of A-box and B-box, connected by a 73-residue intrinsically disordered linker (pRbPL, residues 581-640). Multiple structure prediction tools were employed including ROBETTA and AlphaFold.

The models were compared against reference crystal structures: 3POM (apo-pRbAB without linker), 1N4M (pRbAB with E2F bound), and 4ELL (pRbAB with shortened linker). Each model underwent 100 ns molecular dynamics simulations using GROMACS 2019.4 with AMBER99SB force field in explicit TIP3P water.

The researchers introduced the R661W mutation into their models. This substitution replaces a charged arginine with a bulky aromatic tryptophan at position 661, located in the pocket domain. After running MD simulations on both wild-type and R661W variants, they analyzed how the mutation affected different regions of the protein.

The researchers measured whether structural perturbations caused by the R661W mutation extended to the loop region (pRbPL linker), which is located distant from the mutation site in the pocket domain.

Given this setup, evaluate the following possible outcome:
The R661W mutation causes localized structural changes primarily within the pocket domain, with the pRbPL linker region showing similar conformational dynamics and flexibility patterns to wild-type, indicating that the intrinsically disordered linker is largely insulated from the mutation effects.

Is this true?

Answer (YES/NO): NO